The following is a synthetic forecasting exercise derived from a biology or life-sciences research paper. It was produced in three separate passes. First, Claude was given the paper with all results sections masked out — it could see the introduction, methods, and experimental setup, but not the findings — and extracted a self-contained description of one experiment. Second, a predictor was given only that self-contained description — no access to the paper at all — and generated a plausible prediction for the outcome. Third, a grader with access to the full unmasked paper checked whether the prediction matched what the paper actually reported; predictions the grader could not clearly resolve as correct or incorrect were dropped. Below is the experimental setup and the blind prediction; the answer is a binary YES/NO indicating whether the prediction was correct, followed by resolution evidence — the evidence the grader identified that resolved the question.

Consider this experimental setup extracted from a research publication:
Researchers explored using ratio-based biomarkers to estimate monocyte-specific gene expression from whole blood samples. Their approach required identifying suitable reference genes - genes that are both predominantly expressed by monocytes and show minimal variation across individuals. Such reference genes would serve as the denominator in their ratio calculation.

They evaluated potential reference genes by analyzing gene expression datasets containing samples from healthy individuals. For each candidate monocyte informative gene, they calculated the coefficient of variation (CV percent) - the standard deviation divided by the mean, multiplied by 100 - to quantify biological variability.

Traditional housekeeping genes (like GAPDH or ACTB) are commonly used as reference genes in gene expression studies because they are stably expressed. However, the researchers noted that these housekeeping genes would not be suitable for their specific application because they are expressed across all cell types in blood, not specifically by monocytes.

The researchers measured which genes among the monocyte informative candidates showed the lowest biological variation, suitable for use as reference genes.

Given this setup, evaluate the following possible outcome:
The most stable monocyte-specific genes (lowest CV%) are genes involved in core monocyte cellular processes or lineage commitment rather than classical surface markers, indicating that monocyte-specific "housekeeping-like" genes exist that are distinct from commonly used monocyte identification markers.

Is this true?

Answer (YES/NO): YES